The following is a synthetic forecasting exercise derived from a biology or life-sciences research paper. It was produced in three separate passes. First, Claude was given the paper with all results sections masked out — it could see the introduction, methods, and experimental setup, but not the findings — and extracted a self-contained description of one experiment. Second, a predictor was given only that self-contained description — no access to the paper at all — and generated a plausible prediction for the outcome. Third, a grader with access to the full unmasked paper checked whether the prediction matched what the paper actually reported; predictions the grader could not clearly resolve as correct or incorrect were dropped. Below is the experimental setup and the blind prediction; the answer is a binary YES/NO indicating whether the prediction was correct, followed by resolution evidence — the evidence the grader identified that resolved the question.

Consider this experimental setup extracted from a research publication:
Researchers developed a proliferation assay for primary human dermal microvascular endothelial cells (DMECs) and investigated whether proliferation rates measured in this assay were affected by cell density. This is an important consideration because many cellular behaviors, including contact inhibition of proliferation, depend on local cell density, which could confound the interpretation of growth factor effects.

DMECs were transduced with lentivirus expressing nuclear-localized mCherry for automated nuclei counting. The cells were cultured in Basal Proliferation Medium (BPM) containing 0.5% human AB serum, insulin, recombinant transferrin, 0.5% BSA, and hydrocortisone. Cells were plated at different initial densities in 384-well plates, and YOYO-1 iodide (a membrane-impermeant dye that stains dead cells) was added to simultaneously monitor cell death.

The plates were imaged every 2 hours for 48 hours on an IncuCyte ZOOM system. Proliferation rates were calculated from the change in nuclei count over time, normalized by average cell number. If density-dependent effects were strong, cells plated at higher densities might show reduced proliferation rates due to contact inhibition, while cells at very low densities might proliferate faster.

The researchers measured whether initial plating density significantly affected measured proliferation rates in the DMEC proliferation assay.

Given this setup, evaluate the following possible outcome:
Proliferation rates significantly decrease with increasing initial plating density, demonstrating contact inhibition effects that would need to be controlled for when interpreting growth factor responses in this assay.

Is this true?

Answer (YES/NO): NO